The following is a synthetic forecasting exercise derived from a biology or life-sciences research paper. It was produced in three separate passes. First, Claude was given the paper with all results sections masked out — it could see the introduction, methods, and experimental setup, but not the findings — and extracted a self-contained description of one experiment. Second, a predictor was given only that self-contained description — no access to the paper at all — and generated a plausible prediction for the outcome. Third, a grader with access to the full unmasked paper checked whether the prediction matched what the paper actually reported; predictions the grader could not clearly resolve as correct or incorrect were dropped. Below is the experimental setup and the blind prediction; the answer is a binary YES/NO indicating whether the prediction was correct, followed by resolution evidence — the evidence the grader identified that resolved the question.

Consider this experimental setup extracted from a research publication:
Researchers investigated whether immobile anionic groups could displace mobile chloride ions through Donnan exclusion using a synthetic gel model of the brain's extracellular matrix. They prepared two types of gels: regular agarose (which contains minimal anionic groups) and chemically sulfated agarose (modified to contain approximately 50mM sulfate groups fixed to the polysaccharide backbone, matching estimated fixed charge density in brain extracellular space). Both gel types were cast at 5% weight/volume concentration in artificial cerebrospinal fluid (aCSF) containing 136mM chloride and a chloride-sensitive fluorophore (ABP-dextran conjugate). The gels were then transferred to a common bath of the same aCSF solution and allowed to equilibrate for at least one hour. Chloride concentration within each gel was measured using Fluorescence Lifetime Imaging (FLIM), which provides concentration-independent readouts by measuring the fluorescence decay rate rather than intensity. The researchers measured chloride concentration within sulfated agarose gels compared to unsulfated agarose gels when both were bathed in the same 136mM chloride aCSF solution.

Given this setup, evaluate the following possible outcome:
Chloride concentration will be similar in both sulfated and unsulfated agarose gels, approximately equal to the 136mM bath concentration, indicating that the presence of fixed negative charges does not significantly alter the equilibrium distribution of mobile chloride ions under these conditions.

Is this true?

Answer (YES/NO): NO